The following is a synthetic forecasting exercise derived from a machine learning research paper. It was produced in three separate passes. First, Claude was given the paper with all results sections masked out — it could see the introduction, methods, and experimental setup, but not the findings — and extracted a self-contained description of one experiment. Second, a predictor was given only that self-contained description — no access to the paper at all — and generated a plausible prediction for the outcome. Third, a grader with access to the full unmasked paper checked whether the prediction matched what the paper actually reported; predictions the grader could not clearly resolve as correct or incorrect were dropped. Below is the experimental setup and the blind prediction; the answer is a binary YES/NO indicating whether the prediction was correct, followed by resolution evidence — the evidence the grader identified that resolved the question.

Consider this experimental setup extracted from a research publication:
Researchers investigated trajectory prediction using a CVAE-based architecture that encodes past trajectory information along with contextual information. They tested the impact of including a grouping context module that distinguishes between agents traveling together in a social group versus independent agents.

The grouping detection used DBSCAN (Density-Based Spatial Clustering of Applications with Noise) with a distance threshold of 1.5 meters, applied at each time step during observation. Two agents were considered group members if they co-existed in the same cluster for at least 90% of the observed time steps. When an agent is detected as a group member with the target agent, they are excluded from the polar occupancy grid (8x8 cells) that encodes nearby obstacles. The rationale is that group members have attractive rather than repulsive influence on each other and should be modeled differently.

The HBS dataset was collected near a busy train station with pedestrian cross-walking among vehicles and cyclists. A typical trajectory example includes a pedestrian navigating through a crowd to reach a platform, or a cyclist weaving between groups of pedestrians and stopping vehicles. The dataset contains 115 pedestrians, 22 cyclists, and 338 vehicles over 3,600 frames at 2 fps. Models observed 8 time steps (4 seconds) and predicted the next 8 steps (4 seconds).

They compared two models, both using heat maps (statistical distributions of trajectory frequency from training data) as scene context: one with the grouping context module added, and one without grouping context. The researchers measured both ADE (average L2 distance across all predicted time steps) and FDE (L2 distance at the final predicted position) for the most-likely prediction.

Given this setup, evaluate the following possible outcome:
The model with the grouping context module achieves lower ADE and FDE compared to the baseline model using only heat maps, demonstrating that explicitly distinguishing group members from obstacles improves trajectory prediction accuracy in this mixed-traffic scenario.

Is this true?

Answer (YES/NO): YES